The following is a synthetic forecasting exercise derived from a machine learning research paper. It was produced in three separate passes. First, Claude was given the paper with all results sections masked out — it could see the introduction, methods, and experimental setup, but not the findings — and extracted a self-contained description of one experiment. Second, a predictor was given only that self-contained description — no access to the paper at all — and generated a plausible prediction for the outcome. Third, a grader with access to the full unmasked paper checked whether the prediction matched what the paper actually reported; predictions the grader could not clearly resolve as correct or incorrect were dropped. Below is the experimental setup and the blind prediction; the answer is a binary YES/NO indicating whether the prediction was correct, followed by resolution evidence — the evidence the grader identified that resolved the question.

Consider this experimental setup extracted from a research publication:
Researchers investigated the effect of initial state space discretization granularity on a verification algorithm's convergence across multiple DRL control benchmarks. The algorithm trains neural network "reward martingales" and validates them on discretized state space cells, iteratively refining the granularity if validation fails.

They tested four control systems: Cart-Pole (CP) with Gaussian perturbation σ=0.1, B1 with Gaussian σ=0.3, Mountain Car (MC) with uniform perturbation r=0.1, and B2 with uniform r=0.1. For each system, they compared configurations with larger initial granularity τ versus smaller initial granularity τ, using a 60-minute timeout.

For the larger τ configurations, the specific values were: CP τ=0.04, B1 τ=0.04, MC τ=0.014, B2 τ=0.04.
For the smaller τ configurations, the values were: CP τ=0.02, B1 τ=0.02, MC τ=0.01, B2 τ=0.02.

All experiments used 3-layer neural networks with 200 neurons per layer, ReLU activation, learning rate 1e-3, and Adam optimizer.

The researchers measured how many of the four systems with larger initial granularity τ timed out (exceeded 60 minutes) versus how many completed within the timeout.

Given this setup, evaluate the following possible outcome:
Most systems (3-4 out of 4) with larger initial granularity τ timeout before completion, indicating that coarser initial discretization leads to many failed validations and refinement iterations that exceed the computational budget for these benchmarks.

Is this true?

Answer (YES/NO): YES